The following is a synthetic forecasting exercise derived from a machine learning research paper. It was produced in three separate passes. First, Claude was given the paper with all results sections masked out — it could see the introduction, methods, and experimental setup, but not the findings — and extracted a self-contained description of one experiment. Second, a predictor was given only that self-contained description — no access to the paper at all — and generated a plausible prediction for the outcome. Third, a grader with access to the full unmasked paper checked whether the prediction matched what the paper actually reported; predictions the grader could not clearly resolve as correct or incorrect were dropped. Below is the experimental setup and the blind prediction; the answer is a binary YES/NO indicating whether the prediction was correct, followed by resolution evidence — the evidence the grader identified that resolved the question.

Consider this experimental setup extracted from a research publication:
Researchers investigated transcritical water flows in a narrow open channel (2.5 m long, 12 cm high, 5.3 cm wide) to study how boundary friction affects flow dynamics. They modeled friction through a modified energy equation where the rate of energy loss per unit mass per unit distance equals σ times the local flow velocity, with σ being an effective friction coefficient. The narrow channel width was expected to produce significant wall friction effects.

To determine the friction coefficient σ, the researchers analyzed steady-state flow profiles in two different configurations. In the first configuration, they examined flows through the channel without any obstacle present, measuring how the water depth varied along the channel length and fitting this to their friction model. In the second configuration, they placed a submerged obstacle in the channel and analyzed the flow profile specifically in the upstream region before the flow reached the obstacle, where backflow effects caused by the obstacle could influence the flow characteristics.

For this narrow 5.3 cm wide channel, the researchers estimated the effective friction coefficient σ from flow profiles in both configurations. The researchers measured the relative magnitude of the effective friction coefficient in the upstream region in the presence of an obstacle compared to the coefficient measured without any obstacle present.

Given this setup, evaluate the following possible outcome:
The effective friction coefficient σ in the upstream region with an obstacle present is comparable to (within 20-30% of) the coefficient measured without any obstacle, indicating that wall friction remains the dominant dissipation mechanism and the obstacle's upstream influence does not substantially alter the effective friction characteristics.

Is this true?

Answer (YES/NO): NO